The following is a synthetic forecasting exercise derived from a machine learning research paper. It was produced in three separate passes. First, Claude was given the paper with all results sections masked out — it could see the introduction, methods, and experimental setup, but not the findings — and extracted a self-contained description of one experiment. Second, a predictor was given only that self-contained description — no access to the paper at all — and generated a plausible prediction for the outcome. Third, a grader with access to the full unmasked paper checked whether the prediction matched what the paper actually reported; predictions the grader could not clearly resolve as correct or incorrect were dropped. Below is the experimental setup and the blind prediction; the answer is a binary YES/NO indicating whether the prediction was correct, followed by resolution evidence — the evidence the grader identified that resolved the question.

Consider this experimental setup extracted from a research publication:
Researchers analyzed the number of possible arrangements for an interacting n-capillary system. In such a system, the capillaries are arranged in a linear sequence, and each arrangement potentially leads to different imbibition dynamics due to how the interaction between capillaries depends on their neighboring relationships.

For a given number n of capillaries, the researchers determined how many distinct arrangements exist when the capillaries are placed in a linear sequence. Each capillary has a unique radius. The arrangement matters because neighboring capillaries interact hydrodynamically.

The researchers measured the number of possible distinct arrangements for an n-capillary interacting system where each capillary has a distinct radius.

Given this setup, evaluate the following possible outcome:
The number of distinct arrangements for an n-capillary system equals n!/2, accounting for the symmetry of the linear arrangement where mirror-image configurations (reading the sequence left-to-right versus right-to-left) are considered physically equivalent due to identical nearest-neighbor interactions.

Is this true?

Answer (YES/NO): YES